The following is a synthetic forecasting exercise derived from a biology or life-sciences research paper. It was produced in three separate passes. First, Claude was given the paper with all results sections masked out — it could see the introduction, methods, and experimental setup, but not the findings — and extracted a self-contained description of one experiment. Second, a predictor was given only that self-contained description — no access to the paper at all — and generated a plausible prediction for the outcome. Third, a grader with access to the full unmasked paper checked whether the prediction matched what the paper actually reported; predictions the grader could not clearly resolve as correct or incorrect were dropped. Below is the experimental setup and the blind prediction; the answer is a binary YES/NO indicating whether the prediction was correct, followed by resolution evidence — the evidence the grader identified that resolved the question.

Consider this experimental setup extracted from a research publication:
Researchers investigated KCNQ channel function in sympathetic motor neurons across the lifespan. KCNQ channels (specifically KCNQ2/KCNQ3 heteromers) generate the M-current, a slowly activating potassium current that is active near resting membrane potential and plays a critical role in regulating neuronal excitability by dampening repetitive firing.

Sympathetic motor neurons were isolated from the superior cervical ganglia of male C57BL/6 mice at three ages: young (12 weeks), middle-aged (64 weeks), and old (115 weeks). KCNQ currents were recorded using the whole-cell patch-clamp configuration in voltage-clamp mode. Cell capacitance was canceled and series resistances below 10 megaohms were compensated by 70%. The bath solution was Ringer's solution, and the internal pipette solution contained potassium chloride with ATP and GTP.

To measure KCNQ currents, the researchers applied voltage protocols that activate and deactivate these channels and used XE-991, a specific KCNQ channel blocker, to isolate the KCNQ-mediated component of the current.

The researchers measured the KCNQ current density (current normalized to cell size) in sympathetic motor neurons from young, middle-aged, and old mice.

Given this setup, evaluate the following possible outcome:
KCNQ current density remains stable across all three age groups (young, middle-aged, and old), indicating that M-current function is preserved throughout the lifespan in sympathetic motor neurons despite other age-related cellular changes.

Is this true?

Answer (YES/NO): NO